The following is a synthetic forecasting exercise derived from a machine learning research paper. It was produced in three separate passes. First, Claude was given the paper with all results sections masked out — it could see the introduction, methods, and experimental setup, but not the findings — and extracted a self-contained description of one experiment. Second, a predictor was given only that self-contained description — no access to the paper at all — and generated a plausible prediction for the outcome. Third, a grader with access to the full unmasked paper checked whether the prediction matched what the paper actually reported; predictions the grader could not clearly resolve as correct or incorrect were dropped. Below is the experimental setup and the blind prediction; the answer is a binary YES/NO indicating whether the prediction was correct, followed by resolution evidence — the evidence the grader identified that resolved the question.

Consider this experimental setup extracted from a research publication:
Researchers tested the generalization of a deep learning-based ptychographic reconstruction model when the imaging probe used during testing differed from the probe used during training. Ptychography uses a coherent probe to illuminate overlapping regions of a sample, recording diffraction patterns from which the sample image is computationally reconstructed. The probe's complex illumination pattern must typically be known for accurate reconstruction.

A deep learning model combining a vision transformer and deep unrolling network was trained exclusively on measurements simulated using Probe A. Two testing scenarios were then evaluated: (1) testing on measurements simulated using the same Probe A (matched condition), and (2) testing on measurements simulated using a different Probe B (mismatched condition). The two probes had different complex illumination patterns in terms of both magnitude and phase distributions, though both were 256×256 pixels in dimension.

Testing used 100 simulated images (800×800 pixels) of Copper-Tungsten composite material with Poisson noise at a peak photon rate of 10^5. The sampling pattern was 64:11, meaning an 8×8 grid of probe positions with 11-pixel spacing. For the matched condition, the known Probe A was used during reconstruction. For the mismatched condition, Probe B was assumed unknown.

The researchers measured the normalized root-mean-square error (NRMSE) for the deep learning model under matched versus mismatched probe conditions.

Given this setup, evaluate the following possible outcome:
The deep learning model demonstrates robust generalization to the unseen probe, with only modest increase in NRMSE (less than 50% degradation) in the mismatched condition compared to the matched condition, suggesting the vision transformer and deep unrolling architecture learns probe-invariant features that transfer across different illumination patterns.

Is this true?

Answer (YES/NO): NO